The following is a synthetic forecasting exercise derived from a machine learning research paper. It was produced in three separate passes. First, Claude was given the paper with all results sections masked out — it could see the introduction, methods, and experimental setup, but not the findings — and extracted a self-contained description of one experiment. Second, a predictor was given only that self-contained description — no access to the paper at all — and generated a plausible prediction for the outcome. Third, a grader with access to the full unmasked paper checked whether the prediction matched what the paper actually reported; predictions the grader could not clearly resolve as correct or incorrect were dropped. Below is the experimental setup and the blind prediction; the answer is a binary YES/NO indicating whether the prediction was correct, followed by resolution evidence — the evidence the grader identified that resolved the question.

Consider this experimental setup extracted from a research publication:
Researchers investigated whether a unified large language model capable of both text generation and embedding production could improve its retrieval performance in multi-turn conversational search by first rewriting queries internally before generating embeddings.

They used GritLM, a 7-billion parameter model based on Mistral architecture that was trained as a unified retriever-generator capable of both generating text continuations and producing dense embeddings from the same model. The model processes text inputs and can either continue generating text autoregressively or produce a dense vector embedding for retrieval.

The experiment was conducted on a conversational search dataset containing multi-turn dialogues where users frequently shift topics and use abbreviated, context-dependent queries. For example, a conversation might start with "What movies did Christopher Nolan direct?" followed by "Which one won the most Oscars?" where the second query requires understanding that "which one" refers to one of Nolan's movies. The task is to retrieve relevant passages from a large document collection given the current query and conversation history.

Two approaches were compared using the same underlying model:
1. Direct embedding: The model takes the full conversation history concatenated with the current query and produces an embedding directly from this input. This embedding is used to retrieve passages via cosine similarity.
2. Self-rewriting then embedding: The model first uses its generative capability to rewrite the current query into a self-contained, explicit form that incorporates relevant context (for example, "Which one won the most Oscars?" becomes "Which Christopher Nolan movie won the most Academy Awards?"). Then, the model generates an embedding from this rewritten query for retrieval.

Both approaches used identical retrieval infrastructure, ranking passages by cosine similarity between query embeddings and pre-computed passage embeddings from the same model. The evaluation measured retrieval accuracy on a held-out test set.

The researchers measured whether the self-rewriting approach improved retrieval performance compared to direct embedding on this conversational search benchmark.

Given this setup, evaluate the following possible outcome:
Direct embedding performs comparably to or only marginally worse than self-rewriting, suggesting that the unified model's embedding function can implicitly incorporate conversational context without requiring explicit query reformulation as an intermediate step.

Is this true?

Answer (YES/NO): NO